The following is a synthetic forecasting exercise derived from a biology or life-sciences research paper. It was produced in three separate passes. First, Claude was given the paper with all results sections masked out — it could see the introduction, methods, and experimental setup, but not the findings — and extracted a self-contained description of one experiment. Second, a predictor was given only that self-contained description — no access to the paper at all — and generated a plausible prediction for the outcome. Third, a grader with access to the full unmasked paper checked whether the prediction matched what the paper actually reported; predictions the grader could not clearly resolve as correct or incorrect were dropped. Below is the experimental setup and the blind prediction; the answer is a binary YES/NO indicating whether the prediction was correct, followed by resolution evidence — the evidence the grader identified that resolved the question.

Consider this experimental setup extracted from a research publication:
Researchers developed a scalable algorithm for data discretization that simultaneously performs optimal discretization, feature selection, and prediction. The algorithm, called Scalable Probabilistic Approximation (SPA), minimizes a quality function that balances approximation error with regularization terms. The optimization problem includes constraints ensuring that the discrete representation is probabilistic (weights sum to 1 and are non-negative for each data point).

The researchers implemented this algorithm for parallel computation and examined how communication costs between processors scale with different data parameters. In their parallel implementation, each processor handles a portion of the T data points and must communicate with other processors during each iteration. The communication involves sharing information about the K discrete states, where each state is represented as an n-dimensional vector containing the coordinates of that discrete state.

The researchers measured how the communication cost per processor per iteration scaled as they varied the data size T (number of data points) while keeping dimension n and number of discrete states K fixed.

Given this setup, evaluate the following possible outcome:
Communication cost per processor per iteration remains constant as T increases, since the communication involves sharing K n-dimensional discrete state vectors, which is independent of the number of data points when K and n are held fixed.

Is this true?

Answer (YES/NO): YES